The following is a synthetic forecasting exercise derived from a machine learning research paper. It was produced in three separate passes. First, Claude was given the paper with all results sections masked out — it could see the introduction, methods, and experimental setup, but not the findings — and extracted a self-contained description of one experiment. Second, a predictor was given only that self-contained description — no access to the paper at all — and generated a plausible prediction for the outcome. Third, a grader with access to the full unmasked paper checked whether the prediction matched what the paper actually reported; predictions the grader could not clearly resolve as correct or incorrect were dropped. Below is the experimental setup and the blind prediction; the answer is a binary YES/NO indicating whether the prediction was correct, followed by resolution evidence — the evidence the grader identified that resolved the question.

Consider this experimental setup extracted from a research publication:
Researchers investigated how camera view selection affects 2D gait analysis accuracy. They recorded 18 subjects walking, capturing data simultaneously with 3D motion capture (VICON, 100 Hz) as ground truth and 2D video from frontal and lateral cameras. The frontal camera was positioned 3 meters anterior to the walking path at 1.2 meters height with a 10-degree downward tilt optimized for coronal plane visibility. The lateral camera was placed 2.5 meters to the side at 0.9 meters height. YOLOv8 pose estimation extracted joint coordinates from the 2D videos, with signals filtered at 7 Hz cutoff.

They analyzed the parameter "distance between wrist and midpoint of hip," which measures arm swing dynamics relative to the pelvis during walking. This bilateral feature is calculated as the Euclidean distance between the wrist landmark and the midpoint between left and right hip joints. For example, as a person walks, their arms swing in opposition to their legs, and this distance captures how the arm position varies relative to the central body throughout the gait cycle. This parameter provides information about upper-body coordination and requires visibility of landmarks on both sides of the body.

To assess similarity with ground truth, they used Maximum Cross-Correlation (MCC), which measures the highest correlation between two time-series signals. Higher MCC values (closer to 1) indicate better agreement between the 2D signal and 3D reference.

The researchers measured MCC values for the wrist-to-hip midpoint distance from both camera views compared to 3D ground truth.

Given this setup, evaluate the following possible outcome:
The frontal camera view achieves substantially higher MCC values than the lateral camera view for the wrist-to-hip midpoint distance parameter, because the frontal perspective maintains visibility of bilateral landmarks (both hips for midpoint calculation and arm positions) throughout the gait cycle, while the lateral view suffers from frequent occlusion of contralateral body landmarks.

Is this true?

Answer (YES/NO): YES